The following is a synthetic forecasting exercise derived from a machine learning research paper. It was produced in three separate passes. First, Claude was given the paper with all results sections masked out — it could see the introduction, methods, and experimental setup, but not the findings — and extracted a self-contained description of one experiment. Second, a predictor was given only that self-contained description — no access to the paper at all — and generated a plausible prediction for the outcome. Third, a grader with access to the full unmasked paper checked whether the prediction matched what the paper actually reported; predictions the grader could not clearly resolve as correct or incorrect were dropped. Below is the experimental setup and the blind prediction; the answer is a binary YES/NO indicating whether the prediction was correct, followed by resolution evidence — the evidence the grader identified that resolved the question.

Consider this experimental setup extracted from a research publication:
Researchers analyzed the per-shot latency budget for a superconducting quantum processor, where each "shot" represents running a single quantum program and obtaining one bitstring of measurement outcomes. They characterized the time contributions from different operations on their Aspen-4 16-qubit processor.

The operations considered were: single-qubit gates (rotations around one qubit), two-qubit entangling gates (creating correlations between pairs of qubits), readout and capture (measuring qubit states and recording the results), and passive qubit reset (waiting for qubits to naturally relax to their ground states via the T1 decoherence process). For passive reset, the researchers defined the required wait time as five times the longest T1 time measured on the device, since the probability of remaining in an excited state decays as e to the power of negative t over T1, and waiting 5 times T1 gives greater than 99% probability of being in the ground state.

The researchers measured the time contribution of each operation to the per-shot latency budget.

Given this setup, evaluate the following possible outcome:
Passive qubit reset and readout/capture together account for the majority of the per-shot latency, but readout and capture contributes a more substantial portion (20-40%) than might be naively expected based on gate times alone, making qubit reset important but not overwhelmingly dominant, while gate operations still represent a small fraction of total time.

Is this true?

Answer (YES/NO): NO